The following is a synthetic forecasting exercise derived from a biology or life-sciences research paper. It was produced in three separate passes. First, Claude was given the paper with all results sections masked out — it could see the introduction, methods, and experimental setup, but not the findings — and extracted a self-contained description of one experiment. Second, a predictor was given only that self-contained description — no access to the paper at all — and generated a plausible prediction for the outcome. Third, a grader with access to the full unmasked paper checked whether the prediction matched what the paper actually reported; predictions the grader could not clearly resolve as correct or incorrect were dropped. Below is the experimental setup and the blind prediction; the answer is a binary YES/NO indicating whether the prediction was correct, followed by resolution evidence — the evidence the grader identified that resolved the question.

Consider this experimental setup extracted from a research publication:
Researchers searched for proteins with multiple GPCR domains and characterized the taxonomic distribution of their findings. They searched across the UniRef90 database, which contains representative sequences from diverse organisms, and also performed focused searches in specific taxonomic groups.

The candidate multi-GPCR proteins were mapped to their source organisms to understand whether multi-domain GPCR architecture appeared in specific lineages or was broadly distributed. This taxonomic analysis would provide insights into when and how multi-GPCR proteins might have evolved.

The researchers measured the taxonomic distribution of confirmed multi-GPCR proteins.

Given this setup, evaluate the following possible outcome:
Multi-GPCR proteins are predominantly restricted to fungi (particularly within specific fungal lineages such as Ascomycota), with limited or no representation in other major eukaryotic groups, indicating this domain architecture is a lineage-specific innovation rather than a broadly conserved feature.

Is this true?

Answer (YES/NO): NO